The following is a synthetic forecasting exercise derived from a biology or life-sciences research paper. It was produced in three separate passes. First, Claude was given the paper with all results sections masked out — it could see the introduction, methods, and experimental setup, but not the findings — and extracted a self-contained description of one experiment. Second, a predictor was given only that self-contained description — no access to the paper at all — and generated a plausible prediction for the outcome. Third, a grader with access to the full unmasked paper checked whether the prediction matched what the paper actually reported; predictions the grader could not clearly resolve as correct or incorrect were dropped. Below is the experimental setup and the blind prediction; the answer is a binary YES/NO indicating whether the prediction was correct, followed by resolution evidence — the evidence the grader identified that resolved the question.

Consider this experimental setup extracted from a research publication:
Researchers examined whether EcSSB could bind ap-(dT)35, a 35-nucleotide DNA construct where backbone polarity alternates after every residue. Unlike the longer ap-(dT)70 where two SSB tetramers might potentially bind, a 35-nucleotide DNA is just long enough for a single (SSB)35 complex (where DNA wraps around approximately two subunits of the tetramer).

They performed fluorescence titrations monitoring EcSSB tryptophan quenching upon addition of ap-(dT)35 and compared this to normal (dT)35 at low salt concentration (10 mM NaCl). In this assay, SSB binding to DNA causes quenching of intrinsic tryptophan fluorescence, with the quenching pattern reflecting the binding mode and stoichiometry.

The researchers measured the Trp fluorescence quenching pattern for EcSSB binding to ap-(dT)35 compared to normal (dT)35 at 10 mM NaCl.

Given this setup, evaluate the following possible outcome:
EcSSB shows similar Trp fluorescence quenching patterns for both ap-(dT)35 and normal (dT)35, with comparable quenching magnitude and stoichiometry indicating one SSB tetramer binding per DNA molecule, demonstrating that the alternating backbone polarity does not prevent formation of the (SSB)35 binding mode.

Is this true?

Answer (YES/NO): NO